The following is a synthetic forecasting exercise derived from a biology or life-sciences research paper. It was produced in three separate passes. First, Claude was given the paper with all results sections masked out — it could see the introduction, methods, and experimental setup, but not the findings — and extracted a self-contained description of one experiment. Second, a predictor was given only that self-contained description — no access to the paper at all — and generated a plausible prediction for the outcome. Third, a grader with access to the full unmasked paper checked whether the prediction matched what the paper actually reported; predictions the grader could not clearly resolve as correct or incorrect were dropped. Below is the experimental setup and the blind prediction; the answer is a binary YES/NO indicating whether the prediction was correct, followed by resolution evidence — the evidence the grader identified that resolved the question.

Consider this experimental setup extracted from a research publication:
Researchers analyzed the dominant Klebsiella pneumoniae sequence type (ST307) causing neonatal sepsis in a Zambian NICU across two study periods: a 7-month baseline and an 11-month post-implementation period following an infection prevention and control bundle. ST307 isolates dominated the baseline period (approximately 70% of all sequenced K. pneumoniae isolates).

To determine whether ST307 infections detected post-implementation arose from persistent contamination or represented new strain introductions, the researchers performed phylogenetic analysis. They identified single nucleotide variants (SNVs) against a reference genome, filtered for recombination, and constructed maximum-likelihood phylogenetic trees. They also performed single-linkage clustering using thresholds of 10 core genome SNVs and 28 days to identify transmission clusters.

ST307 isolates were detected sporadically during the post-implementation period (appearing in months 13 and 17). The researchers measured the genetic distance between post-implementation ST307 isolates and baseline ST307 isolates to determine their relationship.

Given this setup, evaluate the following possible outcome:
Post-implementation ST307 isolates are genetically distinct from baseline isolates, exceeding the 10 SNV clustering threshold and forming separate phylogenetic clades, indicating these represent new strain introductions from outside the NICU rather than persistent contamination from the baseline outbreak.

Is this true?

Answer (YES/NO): YES